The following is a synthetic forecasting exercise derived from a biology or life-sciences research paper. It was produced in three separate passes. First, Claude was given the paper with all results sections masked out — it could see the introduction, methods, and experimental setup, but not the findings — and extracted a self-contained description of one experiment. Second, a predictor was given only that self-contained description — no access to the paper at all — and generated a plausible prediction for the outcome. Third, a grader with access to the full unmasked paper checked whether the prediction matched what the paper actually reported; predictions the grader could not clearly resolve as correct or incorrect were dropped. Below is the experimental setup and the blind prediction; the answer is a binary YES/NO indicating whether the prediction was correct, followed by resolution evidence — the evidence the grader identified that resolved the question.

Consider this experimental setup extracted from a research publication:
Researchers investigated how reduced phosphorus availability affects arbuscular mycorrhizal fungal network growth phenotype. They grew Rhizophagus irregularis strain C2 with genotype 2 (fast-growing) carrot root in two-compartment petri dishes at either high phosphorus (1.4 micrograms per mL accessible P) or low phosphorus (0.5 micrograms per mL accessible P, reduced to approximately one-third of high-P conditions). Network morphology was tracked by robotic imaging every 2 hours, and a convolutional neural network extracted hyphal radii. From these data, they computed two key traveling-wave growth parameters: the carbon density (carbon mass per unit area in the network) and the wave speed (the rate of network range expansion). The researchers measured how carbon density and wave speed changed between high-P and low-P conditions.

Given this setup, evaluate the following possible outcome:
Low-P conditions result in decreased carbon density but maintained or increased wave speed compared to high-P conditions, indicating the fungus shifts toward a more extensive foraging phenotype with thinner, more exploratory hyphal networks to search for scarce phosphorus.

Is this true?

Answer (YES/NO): YES